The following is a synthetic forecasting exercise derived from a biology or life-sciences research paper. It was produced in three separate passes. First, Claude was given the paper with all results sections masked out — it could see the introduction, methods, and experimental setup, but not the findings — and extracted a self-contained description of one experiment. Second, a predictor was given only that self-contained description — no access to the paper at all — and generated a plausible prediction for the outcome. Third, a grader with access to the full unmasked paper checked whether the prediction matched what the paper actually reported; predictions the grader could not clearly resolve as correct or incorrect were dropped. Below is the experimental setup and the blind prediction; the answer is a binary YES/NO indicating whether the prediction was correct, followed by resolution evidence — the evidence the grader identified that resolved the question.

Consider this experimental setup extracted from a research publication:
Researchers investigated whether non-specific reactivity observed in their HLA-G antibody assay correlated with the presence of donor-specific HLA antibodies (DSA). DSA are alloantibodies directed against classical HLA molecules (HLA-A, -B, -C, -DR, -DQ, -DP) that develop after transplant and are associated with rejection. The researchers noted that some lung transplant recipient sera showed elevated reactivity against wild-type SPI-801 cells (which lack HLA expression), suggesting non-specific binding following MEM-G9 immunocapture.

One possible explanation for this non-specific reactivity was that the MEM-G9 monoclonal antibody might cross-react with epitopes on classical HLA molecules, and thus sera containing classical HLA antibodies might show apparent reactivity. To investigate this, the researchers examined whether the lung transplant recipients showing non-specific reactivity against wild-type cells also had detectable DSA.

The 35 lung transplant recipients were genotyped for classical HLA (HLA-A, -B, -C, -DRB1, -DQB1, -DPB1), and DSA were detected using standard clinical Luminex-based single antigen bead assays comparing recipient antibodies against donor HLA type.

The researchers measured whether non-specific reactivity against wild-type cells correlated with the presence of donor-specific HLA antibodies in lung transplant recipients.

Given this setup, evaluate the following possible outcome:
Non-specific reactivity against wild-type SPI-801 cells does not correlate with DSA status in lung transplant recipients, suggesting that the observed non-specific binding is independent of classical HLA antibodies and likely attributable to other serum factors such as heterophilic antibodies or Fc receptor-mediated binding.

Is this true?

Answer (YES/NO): NO